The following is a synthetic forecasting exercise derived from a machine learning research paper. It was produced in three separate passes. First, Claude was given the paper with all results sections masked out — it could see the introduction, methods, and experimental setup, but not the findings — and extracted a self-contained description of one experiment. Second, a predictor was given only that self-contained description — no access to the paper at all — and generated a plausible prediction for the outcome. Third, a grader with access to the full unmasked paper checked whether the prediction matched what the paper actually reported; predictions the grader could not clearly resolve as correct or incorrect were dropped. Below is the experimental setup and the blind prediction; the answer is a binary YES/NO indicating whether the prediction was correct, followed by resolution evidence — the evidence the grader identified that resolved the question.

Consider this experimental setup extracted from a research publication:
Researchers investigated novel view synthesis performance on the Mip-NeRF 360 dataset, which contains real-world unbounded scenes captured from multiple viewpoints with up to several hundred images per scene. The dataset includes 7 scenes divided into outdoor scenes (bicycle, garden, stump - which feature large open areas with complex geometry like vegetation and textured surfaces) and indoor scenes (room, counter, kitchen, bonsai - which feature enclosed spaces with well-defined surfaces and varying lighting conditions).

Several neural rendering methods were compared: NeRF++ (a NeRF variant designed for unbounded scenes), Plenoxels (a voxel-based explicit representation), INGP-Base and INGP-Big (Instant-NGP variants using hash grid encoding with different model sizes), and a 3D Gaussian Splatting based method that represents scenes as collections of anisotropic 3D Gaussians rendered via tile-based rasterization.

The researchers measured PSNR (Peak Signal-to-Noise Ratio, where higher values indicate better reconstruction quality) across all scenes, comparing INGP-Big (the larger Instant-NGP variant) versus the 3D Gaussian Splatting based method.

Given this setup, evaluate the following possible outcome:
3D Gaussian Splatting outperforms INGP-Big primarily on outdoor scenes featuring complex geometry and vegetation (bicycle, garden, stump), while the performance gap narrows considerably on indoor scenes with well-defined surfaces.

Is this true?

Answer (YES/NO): NO